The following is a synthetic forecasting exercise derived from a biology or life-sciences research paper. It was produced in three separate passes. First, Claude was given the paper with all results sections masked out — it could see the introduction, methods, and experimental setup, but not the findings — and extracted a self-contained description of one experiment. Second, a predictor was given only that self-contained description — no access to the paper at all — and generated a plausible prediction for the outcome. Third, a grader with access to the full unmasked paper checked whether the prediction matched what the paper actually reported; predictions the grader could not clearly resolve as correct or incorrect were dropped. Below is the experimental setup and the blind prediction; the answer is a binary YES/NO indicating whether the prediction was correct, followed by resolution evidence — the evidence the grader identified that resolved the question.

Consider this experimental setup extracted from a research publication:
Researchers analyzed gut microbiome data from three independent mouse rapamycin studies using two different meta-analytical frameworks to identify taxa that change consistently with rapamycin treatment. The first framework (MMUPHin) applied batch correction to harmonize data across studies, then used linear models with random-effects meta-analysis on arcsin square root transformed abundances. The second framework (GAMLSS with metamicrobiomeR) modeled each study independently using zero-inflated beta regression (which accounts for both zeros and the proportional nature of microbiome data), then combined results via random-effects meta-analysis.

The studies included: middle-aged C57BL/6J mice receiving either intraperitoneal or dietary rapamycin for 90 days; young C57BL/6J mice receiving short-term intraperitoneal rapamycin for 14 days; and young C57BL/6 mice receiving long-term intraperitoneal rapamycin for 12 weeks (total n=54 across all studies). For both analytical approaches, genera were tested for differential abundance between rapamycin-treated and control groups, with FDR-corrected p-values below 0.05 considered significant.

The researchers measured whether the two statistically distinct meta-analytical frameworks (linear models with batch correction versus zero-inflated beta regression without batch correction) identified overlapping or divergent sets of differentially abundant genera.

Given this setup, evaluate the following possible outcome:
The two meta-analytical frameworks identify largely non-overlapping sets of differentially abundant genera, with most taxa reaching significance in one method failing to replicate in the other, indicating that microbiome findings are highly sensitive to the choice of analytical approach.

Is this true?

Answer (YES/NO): NO